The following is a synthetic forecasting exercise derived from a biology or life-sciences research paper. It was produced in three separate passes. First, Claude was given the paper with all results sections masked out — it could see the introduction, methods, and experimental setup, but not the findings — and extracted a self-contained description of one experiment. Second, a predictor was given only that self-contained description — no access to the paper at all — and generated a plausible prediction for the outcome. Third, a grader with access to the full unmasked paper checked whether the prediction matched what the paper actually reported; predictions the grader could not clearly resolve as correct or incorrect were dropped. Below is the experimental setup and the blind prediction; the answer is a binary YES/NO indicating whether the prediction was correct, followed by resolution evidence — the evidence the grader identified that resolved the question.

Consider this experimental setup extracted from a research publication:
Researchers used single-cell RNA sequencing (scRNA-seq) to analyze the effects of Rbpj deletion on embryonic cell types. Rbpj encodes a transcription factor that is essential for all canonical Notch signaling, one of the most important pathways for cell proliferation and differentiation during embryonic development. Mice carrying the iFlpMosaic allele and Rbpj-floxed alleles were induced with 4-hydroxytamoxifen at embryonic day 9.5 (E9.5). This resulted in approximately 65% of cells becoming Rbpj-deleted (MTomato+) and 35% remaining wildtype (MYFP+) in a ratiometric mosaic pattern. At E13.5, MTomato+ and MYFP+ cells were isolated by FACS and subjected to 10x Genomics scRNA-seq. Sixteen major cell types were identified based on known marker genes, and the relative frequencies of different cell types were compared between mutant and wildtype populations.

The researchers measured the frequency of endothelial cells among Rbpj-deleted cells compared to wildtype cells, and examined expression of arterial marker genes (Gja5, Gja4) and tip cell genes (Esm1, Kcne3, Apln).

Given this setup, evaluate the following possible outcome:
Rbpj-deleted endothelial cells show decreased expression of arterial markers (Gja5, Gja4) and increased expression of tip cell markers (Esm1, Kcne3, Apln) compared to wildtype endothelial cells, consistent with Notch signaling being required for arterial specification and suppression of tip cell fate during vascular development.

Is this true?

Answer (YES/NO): YES